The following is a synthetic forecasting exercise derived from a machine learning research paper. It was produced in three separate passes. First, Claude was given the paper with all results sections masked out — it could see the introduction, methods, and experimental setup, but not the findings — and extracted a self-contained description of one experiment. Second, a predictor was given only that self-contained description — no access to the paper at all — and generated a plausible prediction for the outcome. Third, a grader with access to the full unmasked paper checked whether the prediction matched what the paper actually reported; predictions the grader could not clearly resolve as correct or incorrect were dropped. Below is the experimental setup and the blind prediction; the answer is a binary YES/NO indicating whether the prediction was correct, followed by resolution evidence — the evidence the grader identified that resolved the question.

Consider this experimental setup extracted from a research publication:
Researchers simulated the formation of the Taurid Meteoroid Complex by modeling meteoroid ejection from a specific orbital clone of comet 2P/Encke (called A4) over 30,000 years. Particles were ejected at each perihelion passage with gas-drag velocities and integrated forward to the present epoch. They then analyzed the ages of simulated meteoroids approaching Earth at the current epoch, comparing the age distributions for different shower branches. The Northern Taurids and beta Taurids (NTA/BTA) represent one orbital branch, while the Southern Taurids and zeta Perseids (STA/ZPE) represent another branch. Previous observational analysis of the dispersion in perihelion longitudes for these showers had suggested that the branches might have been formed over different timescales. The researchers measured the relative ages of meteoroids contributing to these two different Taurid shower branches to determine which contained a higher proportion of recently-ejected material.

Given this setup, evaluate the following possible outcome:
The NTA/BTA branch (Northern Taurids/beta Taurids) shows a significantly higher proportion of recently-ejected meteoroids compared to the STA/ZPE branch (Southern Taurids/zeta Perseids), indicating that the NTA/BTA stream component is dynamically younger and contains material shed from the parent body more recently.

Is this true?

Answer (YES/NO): YES